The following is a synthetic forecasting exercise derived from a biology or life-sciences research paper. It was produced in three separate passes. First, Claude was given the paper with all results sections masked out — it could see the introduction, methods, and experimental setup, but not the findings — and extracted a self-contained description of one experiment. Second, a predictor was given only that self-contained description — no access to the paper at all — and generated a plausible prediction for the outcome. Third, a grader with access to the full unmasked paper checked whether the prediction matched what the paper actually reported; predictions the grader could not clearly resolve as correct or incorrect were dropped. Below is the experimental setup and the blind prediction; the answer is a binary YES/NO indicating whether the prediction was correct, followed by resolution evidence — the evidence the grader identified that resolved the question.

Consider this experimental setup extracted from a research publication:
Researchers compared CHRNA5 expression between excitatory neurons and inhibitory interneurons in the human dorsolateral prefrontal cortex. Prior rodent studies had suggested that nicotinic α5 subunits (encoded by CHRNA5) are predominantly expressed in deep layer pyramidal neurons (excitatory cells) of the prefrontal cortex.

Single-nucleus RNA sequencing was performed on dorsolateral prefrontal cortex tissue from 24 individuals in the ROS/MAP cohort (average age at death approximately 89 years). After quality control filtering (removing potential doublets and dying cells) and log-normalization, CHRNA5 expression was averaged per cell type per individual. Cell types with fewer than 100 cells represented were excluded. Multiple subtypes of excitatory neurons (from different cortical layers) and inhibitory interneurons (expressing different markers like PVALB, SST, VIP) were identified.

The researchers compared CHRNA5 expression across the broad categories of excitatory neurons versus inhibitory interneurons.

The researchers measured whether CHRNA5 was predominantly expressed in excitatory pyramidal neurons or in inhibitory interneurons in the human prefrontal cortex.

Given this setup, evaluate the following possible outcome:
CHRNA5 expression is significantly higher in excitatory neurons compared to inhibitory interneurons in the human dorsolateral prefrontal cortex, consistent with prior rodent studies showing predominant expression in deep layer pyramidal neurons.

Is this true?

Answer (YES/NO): NO